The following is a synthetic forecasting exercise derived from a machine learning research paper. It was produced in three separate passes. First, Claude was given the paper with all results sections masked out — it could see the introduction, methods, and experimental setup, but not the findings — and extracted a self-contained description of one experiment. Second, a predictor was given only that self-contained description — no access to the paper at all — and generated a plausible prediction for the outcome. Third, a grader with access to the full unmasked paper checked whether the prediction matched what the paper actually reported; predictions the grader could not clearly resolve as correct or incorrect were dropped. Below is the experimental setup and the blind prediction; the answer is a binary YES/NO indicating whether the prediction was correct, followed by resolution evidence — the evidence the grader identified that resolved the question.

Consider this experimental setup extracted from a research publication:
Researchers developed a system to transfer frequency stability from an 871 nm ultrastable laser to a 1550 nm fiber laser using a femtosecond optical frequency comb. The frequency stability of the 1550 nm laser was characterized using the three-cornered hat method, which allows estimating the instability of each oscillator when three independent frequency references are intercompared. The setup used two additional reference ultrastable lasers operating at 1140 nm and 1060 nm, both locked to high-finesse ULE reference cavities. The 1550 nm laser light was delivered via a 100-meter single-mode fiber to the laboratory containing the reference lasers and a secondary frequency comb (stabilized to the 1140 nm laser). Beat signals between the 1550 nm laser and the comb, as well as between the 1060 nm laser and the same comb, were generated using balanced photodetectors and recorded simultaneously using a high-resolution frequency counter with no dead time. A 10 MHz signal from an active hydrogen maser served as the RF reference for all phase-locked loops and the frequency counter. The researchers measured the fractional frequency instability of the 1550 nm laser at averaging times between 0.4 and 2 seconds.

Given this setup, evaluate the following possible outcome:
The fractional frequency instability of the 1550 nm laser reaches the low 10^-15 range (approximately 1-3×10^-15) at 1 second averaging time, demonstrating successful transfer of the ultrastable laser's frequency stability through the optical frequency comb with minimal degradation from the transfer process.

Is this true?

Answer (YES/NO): NO